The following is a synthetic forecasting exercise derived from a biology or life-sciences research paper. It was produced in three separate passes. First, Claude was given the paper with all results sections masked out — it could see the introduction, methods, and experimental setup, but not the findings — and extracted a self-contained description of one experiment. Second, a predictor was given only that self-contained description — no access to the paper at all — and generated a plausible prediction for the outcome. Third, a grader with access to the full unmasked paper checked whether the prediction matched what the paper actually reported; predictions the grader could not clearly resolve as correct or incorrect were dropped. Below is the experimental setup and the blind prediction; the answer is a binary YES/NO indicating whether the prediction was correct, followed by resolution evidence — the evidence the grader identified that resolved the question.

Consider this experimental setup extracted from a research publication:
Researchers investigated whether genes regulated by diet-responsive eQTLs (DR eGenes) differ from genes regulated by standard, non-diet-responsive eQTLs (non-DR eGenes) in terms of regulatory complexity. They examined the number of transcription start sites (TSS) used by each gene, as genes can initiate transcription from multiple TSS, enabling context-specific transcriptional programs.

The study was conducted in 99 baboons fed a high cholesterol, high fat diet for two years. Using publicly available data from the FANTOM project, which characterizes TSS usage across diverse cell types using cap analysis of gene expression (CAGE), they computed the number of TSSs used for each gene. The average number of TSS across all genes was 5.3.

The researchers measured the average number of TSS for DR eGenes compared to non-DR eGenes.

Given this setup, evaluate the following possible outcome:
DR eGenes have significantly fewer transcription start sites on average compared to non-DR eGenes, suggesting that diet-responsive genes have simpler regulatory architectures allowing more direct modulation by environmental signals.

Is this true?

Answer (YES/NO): NO